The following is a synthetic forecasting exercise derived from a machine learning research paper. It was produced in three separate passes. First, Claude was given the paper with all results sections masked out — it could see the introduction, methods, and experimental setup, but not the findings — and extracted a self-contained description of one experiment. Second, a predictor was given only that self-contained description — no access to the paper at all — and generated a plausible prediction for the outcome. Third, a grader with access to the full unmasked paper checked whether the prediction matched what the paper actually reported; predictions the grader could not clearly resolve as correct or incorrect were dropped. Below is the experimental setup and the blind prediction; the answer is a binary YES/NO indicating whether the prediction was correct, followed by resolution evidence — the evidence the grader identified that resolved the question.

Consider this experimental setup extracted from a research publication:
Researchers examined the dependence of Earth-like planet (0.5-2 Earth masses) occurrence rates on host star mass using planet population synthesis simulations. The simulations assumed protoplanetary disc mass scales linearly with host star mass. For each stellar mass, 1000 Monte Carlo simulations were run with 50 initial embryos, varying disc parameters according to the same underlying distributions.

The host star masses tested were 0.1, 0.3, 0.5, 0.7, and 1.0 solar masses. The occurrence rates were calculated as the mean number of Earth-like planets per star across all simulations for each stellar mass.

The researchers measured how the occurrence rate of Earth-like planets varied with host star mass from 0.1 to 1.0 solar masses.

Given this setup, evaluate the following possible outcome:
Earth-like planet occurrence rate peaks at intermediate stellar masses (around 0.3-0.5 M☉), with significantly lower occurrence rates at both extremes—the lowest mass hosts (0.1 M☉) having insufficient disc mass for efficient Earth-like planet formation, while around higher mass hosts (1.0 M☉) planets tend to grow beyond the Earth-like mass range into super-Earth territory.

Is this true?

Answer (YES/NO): NO